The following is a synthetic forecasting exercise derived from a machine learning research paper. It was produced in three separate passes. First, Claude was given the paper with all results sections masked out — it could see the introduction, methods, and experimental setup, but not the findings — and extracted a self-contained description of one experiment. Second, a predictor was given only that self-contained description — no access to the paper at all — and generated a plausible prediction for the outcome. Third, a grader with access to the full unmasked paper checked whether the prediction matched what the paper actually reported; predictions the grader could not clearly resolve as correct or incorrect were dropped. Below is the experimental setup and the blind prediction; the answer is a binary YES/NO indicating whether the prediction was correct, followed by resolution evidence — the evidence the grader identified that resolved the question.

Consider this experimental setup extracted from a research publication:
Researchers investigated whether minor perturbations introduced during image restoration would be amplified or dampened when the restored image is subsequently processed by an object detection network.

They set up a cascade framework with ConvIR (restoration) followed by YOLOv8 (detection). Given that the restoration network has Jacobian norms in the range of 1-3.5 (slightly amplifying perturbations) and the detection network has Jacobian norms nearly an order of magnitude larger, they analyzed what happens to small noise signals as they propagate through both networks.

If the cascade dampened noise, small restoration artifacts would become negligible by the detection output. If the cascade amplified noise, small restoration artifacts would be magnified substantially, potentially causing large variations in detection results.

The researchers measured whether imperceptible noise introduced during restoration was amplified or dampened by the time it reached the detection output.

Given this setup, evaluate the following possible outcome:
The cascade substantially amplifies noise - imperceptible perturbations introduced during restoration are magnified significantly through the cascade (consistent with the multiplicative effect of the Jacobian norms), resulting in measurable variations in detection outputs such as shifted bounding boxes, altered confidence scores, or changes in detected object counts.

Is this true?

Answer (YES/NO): YES